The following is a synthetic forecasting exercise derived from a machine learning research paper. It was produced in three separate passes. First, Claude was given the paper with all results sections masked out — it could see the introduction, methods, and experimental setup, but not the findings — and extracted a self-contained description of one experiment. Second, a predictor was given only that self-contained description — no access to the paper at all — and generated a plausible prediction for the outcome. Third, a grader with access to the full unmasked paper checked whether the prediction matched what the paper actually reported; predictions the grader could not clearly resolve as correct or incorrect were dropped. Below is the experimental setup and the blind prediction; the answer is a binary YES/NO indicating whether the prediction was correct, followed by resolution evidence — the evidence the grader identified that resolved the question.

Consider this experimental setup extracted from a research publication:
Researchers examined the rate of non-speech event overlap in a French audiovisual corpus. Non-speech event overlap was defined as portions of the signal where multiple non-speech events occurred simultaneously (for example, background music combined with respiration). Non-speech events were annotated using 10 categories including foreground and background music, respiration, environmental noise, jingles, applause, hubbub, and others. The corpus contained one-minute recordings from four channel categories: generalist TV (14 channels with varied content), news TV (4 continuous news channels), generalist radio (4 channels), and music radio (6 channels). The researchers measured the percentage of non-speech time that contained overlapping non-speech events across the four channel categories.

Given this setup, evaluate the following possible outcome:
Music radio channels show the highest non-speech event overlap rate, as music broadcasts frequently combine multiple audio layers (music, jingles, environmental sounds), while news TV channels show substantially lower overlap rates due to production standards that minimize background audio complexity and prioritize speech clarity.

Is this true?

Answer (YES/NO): NO